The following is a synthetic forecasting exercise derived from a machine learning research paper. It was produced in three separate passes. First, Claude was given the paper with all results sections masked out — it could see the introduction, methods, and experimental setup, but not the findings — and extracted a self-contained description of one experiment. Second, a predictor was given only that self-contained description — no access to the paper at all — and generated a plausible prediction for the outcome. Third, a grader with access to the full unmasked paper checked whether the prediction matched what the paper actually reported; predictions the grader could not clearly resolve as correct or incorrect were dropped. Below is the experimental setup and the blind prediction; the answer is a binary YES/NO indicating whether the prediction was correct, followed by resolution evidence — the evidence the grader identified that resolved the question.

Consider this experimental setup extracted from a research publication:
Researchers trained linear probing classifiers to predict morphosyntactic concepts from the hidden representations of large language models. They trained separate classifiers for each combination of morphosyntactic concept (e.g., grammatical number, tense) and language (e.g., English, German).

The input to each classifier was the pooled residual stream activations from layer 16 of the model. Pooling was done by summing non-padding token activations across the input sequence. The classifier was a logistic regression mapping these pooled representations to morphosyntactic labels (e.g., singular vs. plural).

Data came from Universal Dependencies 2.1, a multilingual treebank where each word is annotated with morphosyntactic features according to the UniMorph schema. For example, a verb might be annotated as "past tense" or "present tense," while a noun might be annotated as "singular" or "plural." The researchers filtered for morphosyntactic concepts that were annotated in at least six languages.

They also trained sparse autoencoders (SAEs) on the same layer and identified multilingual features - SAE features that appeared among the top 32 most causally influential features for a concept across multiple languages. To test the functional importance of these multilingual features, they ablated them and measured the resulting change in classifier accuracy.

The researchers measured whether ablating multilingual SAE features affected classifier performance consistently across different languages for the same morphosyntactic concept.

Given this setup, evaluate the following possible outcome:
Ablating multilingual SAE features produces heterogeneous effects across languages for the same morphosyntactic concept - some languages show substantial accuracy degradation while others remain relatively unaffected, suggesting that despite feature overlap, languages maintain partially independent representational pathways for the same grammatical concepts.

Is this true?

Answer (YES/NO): NO